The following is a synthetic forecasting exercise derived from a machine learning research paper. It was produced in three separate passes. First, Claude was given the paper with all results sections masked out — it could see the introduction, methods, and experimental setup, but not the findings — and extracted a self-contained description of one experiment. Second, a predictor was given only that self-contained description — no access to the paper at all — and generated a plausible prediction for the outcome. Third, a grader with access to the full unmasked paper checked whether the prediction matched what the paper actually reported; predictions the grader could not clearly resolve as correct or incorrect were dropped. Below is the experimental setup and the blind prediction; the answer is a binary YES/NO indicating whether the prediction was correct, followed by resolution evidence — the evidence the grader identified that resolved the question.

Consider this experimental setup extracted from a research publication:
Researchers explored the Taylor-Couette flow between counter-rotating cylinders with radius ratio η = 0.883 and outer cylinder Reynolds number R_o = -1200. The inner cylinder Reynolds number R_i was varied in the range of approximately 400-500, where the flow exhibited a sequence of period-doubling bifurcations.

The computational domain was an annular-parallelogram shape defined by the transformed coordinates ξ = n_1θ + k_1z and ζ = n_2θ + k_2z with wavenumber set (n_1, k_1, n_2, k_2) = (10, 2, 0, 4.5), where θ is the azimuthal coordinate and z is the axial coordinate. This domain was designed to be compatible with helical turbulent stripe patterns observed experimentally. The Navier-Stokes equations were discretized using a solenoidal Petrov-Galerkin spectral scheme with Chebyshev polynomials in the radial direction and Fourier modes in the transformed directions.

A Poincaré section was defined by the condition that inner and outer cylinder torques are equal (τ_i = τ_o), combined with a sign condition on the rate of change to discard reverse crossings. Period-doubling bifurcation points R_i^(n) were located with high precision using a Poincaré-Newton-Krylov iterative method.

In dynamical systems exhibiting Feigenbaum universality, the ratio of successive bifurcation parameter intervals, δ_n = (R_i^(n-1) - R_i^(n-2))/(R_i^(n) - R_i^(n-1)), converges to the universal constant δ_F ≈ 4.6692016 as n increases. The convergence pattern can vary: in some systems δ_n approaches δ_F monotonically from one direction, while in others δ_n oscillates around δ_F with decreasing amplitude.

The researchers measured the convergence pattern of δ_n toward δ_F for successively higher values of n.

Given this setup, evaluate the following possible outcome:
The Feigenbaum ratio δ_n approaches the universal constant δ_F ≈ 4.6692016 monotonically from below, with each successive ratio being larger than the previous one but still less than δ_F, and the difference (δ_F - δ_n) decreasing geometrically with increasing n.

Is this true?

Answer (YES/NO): NO